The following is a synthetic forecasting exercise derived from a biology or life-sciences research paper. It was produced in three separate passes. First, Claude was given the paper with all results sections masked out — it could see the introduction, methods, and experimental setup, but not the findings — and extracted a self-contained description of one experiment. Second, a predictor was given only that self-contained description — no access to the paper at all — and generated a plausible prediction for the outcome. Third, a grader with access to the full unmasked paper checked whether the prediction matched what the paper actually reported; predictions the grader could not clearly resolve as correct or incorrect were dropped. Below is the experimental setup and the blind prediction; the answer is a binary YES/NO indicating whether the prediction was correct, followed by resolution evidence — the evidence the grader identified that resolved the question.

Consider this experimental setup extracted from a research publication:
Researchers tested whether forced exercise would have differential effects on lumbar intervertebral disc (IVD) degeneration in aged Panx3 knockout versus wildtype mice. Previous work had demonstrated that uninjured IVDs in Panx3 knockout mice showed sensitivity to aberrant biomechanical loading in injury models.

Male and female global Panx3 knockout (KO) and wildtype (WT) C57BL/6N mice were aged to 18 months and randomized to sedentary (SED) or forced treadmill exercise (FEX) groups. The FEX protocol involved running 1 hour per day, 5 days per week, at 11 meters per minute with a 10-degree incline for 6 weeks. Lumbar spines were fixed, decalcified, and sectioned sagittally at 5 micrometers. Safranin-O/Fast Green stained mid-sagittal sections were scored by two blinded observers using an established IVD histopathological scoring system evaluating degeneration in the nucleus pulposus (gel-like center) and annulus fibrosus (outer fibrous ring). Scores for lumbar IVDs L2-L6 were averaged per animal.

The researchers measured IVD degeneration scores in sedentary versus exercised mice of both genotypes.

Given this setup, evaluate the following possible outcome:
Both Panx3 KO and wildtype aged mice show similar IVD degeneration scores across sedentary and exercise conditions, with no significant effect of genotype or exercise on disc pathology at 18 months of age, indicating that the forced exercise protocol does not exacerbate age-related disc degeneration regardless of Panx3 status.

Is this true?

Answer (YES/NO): YES